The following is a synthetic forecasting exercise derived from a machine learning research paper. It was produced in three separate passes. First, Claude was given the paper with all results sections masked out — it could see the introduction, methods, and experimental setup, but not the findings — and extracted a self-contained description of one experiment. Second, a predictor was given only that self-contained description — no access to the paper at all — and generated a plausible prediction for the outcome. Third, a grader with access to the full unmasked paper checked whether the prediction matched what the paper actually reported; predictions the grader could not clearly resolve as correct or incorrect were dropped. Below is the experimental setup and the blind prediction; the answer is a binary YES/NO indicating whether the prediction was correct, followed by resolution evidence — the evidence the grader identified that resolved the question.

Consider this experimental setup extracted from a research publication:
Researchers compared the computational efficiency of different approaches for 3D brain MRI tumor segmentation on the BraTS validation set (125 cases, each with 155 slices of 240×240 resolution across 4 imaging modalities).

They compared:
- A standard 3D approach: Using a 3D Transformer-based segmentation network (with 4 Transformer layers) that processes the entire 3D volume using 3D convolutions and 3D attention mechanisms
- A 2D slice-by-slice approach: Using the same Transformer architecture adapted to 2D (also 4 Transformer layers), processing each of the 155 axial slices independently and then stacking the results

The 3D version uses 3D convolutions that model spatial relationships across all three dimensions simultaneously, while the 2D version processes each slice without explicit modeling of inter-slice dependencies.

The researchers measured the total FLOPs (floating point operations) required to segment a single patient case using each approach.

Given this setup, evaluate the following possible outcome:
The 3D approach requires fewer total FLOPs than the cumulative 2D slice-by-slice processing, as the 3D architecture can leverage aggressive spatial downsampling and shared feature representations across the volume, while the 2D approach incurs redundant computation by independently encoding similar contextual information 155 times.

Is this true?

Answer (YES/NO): YES